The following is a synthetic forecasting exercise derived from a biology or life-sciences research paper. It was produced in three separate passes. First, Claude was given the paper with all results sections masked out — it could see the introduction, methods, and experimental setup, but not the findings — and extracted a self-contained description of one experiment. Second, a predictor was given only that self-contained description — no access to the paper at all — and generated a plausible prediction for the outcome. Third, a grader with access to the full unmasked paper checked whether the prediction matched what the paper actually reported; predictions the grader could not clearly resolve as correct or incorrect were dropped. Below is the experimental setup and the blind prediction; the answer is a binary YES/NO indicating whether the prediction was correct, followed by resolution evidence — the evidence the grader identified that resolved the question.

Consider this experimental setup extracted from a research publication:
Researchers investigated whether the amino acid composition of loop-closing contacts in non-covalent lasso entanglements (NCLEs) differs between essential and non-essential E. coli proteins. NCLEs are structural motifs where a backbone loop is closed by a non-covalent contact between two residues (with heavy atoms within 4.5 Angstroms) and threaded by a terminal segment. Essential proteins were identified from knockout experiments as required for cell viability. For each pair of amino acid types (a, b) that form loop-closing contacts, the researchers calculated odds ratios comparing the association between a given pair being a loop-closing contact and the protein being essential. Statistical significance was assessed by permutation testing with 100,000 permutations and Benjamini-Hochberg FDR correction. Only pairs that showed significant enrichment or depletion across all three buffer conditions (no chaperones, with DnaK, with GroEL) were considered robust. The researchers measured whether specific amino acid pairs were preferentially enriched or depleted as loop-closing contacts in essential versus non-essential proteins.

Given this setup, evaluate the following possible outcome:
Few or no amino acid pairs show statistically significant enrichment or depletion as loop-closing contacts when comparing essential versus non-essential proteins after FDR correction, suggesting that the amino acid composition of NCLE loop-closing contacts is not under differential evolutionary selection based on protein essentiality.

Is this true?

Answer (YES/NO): NO